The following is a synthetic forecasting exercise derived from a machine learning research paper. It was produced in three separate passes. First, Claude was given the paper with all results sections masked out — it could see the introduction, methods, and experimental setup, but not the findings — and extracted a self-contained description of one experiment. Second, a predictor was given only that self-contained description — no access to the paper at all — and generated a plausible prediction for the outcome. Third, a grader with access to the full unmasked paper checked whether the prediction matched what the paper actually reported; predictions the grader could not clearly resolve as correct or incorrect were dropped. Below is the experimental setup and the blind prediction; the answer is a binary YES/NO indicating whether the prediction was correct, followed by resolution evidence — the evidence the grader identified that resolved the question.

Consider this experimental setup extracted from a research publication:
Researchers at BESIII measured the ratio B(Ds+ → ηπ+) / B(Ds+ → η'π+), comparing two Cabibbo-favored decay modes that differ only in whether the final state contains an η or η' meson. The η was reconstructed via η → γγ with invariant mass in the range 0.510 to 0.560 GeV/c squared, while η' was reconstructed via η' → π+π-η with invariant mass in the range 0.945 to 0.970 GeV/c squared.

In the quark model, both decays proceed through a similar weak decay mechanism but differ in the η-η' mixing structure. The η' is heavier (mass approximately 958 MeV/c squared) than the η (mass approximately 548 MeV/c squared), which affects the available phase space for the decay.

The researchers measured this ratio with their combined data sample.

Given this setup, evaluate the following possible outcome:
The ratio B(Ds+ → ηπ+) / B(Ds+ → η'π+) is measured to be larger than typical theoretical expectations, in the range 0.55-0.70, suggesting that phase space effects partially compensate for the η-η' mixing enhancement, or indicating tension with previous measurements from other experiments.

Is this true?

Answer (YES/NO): NO